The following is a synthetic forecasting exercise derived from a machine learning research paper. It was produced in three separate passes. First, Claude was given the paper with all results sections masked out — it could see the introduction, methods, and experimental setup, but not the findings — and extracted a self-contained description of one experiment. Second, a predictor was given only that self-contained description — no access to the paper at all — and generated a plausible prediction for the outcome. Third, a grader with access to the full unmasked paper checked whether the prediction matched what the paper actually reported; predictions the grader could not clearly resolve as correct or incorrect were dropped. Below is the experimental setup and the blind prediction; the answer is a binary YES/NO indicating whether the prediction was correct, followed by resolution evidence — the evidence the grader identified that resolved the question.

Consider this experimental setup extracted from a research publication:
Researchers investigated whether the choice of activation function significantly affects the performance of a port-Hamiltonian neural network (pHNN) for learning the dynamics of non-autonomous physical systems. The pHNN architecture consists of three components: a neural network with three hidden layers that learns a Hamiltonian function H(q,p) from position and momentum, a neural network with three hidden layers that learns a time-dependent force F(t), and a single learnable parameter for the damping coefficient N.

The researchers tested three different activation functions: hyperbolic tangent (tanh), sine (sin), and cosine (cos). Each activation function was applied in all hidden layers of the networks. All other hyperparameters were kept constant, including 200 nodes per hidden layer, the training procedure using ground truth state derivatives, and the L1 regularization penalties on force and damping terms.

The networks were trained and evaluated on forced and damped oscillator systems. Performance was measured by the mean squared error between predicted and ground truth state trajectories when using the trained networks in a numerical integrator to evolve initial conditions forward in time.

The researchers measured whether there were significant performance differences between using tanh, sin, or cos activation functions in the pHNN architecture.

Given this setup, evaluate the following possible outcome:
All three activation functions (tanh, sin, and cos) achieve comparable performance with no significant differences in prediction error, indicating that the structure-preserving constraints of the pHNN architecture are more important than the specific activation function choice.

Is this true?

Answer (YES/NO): YES